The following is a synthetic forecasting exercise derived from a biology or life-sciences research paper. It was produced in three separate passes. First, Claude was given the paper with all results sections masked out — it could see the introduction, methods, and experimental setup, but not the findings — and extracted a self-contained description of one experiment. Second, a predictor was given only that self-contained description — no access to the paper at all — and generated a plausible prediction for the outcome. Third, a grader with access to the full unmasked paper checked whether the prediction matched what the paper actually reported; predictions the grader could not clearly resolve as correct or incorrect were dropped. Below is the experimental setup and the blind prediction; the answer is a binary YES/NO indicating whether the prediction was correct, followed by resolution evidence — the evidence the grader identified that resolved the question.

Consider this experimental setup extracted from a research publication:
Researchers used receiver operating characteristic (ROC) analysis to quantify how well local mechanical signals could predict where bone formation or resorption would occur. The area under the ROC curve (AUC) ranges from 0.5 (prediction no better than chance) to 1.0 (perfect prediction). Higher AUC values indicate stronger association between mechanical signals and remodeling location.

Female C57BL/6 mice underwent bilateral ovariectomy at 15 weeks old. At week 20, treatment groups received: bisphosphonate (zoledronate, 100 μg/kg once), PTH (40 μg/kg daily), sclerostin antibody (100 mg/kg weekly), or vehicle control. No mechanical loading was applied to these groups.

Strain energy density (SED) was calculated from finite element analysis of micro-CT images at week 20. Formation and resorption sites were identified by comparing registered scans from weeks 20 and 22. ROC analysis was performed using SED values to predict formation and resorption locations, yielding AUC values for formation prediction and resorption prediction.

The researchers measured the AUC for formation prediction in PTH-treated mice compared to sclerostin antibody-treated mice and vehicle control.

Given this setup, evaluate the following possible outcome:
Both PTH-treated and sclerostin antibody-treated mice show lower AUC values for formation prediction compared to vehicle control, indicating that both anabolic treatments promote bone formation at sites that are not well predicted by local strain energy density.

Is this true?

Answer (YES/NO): NO